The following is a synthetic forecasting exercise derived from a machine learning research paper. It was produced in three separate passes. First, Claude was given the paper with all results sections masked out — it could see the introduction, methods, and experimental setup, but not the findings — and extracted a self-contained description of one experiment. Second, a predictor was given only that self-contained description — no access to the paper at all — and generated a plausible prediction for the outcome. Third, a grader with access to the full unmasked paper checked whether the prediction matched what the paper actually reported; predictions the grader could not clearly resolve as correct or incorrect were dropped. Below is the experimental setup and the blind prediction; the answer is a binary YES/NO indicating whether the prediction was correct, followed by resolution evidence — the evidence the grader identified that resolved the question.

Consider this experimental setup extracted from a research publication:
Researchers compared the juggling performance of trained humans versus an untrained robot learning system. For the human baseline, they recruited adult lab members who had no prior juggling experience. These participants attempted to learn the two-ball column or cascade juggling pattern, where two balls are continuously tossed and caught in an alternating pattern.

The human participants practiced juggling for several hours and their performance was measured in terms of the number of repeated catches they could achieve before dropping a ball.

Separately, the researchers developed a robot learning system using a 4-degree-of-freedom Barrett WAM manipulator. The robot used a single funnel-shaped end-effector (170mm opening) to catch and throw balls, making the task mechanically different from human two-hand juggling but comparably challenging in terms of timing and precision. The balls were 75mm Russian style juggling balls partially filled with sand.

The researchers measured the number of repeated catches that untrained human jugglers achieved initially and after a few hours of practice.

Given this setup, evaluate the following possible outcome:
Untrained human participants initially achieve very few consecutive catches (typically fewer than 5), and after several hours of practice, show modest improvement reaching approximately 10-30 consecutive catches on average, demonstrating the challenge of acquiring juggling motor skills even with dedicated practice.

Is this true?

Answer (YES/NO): YES